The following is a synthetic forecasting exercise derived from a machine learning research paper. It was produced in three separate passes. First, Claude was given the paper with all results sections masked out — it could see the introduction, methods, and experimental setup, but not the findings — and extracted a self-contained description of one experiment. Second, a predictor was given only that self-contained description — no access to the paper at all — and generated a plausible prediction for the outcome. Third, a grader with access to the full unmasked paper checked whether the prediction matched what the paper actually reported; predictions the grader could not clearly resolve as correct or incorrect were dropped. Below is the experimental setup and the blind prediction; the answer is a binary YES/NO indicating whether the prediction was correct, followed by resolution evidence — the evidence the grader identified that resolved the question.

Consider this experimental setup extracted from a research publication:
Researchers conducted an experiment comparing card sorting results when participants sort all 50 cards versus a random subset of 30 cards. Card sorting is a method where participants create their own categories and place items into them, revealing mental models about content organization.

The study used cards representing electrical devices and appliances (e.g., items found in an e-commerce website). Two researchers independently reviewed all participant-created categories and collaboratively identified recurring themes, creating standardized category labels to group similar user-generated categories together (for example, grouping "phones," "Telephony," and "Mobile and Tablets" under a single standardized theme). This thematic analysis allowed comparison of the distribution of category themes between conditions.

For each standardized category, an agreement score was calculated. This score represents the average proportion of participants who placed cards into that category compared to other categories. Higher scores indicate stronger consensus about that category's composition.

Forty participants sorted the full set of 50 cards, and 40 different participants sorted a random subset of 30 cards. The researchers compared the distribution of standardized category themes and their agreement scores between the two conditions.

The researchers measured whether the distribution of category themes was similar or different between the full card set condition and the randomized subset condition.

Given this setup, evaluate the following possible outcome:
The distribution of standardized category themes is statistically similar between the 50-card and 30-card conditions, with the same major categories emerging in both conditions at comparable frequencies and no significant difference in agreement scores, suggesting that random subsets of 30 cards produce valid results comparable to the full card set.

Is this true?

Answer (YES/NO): NO